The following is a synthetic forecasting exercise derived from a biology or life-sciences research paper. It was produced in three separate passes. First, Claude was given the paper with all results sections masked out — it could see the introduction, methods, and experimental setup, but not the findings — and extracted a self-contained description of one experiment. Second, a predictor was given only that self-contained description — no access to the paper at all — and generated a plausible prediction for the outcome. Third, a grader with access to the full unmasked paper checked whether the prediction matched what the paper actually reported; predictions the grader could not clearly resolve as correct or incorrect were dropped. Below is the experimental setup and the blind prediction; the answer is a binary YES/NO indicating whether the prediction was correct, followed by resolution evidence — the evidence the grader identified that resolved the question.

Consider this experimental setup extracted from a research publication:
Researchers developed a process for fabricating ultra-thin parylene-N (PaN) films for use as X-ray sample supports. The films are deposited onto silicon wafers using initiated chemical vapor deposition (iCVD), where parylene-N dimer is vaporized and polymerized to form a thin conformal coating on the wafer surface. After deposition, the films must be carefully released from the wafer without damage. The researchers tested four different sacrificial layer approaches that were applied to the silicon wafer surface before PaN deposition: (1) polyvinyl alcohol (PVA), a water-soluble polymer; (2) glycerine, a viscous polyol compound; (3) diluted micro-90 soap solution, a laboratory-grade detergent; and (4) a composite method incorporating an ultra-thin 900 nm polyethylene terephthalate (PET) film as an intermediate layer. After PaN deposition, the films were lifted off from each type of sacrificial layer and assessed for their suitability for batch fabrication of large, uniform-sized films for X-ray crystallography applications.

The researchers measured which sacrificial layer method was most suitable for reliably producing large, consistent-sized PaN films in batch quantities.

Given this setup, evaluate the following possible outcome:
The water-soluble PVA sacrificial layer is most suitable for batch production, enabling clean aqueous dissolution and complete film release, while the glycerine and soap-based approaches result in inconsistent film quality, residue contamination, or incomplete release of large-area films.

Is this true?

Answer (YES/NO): NO